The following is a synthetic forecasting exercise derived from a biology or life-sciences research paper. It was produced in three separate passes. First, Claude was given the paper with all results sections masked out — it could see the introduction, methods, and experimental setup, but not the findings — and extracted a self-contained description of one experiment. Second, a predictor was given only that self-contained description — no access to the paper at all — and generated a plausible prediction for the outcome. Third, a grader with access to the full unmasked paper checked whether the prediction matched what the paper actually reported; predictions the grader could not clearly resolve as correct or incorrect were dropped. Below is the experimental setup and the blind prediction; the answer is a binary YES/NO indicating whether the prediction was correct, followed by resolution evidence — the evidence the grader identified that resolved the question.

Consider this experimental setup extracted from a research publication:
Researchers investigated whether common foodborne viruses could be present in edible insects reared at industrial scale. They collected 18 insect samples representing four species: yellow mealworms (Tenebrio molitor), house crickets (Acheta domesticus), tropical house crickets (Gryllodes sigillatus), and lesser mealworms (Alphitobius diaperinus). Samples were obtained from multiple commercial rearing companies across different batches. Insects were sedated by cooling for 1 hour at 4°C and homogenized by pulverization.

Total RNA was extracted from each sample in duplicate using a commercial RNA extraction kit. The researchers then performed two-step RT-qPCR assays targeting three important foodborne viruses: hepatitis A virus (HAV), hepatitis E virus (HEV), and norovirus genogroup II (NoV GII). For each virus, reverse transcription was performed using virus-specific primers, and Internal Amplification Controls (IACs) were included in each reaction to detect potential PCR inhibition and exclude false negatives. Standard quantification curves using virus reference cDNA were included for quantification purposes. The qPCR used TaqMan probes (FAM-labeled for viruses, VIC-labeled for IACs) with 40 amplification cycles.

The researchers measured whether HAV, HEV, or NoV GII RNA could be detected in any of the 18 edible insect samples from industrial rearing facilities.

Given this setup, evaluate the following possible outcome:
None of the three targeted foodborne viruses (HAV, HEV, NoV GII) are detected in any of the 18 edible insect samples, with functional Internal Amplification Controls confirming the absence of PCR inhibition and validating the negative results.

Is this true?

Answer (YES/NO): YES